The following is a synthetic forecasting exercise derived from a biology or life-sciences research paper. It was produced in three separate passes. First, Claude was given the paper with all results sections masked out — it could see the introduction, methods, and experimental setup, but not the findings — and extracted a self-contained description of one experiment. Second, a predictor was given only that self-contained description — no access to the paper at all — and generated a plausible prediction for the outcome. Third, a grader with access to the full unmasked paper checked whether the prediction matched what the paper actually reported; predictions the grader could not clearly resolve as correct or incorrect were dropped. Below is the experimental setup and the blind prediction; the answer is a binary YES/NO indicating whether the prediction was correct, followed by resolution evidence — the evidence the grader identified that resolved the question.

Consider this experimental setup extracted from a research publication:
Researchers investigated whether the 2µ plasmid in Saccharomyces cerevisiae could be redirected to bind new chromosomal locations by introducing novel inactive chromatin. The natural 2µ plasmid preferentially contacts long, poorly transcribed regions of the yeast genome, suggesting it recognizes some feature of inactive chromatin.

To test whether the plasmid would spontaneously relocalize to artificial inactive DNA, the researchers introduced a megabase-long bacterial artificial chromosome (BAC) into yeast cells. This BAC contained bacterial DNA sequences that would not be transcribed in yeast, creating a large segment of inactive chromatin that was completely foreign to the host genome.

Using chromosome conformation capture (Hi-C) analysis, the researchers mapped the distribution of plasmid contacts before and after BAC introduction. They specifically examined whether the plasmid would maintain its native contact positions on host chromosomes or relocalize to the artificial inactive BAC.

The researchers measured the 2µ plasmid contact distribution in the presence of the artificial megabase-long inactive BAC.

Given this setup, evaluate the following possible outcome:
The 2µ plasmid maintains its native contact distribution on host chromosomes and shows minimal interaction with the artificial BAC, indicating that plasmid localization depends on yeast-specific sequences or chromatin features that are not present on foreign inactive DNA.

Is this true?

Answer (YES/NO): NO